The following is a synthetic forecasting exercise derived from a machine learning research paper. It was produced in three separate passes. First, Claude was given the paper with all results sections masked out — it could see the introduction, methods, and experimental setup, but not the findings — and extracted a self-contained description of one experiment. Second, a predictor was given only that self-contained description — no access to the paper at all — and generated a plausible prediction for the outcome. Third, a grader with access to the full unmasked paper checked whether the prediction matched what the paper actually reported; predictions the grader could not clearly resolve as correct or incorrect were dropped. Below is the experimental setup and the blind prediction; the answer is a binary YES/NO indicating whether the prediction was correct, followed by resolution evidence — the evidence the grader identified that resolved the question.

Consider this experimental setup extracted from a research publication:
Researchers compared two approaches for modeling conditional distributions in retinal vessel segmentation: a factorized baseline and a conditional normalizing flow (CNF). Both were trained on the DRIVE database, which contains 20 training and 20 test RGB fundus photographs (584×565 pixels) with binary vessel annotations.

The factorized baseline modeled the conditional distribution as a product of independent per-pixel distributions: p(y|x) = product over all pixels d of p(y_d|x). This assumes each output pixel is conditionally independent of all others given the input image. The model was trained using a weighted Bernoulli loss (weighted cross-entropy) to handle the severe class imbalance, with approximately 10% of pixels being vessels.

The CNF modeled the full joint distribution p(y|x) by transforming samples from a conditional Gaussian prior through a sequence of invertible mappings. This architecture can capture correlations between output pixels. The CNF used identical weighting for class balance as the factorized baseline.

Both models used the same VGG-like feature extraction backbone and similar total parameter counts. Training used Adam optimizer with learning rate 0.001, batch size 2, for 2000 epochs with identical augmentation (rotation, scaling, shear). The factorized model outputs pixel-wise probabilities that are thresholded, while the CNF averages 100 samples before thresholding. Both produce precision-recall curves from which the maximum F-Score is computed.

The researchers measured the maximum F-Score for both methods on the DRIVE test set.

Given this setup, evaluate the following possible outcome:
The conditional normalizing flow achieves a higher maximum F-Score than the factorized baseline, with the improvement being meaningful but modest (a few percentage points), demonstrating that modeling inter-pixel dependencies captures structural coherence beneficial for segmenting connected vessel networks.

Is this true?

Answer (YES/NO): NO